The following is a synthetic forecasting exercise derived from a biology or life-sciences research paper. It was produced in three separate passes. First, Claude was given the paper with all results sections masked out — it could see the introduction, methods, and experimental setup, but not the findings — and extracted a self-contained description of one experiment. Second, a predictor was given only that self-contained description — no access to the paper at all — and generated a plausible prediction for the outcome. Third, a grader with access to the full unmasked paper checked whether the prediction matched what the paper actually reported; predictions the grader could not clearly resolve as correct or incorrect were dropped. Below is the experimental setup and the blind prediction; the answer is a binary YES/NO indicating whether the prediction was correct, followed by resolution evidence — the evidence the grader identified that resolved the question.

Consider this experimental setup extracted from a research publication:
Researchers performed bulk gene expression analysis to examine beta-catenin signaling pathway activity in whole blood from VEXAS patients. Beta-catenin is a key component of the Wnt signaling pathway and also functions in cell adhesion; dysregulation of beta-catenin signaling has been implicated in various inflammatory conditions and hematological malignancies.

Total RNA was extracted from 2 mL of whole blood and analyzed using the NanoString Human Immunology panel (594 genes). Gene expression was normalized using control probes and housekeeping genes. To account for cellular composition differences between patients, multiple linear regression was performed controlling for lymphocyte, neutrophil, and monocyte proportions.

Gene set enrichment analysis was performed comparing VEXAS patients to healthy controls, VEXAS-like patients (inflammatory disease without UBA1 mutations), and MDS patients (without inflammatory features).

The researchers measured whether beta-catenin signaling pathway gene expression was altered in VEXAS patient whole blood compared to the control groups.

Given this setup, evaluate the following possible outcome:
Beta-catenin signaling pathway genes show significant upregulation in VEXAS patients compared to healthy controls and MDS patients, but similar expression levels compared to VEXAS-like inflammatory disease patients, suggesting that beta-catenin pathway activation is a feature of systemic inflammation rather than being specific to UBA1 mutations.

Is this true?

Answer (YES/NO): NO